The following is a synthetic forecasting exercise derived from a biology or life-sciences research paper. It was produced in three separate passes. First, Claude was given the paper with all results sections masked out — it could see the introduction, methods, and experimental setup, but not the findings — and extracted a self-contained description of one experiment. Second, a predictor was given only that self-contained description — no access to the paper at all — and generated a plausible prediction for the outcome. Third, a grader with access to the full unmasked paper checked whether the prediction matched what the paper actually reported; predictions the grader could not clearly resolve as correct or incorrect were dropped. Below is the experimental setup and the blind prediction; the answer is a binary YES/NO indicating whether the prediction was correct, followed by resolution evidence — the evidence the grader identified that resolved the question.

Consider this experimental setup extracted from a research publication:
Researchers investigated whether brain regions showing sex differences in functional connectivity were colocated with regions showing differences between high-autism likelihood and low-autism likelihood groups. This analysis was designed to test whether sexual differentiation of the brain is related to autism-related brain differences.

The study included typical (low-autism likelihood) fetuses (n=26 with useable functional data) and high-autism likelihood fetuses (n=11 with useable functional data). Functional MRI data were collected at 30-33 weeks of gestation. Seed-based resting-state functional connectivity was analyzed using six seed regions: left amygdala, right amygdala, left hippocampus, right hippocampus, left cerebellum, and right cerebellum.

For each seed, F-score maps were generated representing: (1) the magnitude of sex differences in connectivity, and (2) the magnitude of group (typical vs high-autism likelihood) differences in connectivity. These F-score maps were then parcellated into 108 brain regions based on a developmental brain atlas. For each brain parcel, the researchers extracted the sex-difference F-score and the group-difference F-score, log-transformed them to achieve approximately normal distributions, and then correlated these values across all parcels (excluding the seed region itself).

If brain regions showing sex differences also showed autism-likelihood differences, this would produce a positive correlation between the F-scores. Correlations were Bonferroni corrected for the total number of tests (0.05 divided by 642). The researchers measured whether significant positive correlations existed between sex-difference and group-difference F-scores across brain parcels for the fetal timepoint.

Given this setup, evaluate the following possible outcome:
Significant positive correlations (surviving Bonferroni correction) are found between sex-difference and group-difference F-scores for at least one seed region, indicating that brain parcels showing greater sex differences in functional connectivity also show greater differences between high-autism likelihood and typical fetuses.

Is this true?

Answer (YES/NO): YES